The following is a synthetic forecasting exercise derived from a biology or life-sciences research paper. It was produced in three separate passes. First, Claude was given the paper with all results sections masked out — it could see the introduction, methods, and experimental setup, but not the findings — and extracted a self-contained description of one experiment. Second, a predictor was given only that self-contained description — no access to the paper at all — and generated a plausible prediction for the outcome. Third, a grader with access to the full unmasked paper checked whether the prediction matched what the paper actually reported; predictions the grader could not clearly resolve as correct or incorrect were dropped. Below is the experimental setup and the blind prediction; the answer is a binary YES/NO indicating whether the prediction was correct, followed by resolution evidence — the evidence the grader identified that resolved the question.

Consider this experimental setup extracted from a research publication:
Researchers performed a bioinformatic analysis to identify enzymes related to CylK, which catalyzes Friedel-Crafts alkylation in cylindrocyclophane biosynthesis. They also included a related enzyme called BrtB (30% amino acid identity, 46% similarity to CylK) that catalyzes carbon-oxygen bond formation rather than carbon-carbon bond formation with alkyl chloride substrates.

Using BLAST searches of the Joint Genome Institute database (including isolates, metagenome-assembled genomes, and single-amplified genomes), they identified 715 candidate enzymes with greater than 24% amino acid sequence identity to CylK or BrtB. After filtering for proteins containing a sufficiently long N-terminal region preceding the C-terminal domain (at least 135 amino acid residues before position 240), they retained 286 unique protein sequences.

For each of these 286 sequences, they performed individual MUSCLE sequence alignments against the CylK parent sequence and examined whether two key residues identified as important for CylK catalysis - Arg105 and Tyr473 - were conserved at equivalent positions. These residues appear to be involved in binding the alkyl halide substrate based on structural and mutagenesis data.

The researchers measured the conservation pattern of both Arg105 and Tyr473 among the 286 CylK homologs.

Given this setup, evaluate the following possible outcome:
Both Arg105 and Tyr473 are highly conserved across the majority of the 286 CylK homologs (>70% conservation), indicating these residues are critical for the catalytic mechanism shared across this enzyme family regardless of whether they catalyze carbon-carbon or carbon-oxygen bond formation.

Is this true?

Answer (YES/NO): NO